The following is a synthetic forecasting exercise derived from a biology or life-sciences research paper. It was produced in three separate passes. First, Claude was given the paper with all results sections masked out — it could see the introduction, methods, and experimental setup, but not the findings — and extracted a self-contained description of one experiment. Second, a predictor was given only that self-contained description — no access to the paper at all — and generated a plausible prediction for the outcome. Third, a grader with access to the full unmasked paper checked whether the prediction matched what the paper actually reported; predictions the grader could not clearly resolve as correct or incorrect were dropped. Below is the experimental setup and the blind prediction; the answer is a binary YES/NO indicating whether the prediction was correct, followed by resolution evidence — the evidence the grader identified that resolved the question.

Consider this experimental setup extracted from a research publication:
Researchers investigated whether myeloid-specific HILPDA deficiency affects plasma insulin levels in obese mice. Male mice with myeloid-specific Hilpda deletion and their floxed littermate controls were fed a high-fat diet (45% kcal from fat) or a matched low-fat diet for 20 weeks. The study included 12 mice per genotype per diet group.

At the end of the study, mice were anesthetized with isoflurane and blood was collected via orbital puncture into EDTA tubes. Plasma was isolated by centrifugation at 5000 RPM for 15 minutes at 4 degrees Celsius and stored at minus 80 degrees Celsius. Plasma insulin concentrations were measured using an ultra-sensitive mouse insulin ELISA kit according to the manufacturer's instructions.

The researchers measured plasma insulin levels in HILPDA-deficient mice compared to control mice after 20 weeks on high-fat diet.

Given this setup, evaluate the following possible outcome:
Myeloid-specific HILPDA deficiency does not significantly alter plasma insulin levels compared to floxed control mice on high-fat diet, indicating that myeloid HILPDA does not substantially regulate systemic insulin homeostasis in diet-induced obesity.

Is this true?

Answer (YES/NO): YES